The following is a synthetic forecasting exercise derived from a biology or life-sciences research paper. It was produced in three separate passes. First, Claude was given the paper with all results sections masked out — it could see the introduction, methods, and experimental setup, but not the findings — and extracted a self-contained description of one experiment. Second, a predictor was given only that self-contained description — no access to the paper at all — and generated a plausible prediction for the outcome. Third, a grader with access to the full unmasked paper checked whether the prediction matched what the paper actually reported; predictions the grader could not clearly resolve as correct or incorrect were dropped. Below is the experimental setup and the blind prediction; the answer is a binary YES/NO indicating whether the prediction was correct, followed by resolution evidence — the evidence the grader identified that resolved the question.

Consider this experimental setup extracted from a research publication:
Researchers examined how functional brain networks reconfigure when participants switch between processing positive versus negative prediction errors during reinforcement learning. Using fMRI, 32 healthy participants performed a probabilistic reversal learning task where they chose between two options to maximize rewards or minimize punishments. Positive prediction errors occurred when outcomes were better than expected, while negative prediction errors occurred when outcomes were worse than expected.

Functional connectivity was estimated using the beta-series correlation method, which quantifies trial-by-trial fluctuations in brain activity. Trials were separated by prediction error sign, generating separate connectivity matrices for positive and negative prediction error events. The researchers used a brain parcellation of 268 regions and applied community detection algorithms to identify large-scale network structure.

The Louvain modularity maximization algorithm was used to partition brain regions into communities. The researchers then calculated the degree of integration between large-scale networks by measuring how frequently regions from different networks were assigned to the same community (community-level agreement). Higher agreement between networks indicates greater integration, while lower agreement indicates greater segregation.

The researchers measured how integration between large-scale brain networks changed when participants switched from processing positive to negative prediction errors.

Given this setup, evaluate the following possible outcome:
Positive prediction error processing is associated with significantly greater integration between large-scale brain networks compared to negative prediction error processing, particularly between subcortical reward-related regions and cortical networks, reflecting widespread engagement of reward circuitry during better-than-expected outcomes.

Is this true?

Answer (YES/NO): NO